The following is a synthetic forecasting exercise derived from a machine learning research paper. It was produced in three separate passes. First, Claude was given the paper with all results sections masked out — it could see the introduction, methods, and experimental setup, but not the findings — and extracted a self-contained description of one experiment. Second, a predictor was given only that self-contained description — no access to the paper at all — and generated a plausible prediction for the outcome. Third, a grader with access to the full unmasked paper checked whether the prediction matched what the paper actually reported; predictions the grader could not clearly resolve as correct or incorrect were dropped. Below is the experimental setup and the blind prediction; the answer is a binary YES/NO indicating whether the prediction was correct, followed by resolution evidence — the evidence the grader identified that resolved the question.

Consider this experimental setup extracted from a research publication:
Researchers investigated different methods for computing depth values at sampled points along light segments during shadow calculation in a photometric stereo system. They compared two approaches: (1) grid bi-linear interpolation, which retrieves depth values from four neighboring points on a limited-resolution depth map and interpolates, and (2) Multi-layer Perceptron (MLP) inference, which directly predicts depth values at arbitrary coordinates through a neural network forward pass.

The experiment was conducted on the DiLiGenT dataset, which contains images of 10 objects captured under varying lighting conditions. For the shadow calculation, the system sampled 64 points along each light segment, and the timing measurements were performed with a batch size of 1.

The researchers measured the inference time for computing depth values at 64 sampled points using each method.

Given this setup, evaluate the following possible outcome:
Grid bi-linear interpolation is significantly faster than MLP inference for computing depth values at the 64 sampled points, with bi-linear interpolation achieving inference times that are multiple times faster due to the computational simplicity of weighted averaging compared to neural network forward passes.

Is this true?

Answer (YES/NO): YES